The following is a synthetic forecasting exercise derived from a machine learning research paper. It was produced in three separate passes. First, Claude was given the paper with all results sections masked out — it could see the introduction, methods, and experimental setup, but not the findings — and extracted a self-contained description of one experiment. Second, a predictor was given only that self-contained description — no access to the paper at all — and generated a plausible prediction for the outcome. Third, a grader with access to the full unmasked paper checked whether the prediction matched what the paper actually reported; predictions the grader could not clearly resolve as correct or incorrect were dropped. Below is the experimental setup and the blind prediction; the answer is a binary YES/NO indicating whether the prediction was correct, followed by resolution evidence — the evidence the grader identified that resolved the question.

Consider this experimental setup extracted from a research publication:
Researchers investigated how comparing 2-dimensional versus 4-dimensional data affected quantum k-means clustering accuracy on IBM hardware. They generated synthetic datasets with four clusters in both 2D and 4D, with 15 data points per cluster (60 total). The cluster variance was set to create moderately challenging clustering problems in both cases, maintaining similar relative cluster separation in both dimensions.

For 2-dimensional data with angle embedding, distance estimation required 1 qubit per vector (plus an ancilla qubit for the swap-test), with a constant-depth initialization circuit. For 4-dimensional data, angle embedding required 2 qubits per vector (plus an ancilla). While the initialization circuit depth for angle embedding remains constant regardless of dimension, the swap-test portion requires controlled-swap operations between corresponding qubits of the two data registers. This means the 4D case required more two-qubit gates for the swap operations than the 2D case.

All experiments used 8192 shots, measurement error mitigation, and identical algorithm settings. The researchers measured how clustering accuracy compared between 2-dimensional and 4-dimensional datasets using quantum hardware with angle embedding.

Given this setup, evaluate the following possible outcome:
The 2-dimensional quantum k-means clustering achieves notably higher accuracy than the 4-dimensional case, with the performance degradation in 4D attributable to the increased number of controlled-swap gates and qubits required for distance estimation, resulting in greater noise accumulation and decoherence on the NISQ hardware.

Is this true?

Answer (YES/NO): YES